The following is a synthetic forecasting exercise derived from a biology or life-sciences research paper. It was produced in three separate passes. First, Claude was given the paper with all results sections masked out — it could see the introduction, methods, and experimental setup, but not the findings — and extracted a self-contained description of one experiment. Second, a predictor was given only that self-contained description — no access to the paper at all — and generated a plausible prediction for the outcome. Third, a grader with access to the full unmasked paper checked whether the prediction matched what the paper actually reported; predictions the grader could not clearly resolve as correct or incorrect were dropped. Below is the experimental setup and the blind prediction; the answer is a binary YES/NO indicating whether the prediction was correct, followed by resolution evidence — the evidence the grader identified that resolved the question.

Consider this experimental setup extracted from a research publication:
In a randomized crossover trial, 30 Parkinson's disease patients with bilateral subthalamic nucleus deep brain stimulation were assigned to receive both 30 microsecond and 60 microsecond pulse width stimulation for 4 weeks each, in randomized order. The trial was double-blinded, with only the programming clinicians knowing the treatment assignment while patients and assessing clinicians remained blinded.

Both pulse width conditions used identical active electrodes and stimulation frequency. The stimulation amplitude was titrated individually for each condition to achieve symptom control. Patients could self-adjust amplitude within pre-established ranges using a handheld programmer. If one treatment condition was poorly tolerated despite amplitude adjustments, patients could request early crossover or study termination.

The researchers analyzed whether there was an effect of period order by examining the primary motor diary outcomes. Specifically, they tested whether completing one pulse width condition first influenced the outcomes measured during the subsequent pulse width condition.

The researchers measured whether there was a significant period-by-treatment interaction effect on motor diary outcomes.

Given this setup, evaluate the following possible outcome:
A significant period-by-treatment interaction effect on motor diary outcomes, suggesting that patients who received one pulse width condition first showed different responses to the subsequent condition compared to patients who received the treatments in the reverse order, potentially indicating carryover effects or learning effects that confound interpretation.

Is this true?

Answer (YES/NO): NO